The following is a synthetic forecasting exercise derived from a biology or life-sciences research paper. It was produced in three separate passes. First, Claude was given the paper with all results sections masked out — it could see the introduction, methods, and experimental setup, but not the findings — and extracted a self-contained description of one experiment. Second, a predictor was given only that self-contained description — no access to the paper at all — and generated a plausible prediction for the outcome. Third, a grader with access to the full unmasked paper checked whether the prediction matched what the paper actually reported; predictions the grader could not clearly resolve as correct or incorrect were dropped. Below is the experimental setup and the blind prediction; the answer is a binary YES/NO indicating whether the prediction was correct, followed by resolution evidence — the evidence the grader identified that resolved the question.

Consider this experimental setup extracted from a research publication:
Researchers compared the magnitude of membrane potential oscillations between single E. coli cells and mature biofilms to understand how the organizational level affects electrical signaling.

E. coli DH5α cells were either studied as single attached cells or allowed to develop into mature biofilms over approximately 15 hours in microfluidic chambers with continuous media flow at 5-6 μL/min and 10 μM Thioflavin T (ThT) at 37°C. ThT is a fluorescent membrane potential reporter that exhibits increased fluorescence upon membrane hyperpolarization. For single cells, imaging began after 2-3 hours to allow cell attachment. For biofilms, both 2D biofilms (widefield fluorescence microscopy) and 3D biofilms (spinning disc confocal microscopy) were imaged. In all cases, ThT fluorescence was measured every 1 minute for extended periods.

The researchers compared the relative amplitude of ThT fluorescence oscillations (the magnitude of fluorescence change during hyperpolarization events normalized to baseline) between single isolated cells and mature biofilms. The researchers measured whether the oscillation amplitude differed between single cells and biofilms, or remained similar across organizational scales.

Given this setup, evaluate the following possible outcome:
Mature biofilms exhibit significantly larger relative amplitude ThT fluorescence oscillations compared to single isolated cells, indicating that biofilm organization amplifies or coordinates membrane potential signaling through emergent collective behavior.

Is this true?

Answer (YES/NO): NO